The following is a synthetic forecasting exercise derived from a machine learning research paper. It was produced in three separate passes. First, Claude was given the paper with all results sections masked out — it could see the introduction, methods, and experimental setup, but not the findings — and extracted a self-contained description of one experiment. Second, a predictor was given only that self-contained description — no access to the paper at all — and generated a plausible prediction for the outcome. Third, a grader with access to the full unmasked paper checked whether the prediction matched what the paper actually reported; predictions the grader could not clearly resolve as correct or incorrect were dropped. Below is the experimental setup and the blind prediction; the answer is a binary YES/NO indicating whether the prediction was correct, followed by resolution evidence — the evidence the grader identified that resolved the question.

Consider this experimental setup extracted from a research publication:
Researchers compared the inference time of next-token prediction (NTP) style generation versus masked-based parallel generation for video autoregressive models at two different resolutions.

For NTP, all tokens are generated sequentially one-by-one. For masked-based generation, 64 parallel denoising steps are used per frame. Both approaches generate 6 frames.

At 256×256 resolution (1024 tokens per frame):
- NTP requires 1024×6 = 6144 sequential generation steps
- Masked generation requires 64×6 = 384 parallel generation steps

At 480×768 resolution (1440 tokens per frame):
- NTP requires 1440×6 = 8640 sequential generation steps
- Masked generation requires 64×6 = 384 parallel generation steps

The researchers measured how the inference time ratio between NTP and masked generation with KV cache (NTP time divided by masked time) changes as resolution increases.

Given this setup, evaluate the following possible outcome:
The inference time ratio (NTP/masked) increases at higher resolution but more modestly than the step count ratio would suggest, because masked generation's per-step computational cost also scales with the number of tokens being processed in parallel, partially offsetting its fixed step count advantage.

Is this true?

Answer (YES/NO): YES